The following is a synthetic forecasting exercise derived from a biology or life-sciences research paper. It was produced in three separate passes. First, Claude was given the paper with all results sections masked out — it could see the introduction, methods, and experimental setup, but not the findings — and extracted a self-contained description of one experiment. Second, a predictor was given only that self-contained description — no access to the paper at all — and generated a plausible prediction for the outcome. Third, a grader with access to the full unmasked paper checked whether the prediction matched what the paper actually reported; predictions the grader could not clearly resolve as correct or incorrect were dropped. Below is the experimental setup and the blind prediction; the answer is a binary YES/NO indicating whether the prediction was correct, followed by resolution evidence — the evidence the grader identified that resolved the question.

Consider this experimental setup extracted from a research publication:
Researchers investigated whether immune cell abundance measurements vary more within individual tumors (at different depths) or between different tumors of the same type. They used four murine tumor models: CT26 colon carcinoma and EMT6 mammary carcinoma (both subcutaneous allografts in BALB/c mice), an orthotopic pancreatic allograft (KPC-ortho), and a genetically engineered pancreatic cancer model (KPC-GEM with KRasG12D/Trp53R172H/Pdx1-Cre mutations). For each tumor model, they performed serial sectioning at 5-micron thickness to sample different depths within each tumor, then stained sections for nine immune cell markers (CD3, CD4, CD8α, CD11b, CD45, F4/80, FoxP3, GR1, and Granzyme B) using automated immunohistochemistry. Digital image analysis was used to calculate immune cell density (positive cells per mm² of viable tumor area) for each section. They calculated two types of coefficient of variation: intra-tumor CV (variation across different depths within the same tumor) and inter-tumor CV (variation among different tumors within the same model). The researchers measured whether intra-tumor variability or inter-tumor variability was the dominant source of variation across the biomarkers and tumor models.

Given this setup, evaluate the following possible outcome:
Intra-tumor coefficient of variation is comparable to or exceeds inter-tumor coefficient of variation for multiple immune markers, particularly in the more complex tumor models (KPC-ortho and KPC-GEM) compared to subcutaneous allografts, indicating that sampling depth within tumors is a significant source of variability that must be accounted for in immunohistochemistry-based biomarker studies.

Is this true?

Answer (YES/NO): NO